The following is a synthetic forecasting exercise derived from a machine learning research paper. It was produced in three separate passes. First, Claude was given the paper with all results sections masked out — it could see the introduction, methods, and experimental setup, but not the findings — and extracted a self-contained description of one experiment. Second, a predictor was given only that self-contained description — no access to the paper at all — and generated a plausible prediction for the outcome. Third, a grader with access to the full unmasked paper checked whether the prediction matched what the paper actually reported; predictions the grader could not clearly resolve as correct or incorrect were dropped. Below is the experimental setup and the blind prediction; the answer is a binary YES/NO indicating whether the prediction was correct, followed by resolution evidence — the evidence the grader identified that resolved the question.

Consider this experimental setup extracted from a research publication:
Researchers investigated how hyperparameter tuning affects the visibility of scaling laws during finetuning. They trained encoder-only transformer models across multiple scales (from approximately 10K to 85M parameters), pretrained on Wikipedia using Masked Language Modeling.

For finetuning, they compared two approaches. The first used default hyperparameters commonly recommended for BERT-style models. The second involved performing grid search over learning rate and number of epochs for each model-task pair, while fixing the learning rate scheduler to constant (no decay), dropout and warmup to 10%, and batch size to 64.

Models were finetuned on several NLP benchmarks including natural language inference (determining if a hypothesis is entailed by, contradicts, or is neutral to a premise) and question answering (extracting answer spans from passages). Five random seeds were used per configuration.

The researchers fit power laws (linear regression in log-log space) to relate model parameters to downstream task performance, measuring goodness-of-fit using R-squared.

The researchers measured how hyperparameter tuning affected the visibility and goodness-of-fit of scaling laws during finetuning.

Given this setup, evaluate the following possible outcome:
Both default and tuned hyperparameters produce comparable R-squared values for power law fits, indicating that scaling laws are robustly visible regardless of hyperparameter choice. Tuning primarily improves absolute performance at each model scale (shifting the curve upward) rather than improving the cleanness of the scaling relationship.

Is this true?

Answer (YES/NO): NO